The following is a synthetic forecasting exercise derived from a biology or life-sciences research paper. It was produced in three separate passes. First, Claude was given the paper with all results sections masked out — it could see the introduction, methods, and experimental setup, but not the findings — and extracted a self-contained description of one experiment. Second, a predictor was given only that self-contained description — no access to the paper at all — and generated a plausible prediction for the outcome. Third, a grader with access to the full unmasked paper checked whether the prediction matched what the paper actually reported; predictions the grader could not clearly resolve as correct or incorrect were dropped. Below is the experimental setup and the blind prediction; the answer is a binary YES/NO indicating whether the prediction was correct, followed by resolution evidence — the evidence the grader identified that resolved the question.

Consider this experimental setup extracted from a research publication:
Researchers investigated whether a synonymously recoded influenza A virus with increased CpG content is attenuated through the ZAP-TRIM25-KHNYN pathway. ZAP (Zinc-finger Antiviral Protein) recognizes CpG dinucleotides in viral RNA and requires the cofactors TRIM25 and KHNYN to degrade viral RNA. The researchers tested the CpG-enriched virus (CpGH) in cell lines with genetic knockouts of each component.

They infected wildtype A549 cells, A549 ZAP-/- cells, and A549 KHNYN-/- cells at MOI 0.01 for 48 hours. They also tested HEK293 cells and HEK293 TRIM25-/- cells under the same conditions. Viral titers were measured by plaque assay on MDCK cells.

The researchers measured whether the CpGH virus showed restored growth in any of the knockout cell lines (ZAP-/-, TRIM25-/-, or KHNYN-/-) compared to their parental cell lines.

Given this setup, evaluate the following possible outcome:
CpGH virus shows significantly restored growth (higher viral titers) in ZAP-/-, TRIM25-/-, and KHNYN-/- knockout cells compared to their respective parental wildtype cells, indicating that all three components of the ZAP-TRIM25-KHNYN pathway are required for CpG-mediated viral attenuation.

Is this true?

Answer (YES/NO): NO